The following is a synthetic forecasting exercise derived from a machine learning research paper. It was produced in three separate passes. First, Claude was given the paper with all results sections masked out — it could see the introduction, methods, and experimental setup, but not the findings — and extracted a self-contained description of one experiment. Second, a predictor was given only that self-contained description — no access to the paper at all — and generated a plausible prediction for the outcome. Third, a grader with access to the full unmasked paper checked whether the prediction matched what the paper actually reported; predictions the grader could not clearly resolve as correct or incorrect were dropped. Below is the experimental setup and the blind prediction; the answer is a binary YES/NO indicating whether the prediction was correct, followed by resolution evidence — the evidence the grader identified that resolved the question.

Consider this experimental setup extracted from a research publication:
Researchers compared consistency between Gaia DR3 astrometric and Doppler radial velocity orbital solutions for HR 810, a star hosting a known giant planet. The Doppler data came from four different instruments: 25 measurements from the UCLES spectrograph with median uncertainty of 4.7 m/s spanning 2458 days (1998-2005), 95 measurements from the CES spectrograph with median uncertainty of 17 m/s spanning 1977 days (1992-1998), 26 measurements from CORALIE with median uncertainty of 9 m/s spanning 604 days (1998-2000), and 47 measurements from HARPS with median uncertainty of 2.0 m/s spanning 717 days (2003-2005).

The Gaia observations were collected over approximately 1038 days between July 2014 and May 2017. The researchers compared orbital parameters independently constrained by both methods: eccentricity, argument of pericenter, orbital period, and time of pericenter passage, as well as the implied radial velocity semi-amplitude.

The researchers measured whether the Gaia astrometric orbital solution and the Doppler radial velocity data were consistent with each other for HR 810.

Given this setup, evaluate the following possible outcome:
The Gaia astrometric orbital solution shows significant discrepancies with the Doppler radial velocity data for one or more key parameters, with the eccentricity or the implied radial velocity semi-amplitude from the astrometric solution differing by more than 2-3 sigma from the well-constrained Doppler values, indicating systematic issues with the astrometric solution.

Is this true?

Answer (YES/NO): YES